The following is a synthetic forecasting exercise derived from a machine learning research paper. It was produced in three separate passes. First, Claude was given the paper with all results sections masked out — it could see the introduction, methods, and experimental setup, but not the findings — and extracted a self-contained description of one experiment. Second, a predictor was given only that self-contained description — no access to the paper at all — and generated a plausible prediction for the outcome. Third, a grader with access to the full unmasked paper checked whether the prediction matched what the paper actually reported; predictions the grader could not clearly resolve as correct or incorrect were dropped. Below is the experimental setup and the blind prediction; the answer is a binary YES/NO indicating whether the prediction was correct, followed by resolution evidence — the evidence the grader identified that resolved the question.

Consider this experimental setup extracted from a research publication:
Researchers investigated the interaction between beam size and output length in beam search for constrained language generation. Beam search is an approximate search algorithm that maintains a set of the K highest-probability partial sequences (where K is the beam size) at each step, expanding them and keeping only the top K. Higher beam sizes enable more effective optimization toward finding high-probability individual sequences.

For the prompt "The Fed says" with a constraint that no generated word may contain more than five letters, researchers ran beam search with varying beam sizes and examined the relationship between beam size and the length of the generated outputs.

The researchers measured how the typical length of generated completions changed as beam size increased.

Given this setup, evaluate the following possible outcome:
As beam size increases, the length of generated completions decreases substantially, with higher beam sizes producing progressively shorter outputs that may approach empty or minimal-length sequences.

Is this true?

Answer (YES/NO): YES